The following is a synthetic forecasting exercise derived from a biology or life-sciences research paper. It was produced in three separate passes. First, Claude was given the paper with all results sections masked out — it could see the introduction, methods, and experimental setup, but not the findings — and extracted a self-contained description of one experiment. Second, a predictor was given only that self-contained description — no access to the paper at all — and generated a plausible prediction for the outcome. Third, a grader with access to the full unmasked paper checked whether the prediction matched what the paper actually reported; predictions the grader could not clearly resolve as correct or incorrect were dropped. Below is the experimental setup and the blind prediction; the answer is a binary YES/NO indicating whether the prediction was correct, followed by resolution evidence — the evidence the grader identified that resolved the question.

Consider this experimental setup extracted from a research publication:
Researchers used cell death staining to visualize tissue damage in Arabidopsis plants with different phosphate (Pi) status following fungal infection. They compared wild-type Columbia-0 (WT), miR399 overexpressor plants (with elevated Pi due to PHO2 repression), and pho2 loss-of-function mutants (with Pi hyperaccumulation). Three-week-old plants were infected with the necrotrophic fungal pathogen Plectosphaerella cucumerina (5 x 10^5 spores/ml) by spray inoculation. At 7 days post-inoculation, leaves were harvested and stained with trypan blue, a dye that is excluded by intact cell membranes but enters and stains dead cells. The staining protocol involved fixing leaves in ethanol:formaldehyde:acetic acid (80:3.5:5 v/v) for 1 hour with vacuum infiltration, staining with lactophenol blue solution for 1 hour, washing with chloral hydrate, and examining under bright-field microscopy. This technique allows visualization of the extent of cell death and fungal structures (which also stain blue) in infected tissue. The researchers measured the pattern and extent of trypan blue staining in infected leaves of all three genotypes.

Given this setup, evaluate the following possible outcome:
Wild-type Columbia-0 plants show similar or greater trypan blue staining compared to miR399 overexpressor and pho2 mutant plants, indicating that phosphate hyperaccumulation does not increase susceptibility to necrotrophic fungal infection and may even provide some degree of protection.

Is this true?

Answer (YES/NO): YES